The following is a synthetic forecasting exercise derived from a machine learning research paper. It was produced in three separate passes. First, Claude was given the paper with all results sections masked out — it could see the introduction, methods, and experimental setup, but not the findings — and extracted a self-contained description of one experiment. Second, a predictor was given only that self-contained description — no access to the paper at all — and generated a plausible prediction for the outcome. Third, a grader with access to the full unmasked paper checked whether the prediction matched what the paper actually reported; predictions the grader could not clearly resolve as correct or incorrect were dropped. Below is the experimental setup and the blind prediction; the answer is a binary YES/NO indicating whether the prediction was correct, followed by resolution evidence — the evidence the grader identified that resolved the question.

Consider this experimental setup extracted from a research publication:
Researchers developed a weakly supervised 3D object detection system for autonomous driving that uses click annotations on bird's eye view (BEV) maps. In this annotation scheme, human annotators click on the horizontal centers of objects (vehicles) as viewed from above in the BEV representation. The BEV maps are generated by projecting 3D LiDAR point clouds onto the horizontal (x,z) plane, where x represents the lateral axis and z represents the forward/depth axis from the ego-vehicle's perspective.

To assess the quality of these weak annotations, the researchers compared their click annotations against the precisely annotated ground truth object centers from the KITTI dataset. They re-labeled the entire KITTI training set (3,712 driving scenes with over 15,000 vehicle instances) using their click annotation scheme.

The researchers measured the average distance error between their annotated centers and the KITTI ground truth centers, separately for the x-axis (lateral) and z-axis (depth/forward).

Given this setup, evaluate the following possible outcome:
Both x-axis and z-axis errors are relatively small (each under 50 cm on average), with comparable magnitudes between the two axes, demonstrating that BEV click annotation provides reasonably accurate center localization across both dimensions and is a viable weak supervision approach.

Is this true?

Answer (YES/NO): NO